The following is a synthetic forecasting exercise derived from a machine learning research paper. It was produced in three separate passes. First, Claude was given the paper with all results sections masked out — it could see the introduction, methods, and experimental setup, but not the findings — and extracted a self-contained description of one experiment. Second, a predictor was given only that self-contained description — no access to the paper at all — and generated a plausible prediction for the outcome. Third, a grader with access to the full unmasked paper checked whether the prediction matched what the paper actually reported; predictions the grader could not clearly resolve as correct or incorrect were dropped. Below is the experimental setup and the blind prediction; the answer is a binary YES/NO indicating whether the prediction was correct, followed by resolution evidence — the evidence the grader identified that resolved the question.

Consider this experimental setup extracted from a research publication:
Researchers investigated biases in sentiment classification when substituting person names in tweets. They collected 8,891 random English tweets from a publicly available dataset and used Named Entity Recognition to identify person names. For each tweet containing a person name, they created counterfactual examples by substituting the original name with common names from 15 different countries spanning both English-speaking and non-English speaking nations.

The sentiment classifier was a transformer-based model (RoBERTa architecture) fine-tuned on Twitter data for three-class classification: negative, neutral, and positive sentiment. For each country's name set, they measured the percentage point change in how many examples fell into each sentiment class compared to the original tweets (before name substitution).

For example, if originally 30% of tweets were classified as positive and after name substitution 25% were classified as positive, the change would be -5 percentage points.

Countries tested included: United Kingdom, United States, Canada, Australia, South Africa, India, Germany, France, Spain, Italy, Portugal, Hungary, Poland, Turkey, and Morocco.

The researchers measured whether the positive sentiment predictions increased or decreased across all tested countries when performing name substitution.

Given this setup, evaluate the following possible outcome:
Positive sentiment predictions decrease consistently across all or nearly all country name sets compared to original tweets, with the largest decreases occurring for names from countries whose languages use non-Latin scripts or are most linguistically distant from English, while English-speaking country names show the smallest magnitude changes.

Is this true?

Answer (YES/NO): NO